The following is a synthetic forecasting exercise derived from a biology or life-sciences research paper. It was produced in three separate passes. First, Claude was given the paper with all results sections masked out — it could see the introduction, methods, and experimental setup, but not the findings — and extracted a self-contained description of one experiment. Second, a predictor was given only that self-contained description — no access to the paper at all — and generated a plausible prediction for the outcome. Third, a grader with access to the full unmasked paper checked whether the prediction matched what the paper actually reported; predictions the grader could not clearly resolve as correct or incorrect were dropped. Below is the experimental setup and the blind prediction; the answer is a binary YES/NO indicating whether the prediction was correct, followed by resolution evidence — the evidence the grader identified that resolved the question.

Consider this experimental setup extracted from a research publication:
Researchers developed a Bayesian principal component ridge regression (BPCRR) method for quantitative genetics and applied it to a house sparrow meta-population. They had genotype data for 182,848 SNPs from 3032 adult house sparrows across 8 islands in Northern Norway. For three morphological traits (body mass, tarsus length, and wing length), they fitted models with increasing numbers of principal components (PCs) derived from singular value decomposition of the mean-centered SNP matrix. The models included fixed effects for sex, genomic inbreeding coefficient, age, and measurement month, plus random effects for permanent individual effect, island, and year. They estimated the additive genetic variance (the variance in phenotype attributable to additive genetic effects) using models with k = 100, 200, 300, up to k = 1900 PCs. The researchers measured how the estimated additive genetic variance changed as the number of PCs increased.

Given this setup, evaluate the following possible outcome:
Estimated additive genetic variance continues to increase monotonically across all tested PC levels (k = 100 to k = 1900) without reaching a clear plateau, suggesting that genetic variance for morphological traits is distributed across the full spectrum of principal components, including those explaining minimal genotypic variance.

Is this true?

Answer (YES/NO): NO